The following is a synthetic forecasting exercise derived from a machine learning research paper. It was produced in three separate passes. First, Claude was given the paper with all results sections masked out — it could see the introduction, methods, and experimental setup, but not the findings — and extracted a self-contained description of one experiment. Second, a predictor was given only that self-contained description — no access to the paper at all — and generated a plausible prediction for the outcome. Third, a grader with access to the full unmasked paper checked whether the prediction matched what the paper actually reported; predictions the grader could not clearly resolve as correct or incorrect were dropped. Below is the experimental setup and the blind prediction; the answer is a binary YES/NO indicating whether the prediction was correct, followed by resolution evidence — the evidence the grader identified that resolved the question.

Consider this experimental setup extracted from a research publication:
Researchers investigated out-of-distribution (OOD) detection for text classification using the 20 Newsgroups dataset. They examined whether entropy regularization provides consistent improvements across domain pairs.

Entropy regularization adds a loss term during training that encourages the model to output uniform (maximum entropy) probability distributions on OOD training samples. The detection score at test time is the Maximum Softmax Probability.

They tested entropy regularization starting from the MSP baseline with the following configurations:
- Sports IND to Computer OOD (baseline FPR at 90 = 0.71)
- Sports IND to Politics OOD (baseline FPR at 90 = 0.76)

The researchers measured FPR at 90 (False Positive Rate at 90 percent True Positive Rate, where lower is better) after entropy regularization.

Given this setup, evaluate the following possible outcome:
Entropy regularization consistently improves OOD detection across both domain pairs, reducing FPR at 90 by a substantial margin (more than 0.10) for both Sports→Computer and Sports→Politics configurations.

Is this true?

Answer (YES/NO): YES